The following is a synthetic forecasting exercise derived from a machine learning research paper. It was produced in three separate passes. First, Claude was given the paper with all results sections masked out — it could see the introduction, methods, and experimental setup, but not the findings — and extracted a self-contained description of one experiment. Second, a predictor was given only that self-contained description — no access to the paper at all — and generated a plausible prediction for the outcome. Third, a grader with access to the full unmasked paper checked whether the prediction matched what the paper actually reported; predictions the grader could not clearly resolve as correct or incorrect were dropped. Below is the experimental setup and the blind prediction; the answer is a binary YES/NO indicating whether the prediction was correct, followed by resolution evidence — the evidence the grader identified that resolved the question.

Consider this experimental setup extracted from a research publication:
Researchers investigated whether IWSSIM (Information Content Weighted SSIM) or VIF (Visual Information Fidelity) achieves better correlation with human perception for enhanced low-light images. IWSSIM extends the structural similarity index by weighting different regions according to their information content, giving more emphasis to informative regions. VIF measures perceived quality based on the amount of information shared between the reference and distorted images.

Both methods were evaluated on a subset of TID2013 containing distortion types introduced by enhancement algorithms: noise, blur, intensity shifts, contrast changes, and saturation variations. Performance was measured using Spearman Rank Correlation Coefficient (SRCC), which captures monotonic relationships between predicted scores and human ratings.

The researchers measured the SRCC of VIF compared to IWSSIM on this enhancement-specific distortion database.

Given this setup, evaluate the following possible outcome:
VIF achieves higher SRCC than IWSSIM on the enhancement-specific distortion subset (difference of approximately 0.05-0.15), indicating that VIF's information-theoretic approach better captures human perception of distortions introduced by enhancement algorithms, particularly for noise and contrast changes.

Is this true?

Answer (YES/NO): NO